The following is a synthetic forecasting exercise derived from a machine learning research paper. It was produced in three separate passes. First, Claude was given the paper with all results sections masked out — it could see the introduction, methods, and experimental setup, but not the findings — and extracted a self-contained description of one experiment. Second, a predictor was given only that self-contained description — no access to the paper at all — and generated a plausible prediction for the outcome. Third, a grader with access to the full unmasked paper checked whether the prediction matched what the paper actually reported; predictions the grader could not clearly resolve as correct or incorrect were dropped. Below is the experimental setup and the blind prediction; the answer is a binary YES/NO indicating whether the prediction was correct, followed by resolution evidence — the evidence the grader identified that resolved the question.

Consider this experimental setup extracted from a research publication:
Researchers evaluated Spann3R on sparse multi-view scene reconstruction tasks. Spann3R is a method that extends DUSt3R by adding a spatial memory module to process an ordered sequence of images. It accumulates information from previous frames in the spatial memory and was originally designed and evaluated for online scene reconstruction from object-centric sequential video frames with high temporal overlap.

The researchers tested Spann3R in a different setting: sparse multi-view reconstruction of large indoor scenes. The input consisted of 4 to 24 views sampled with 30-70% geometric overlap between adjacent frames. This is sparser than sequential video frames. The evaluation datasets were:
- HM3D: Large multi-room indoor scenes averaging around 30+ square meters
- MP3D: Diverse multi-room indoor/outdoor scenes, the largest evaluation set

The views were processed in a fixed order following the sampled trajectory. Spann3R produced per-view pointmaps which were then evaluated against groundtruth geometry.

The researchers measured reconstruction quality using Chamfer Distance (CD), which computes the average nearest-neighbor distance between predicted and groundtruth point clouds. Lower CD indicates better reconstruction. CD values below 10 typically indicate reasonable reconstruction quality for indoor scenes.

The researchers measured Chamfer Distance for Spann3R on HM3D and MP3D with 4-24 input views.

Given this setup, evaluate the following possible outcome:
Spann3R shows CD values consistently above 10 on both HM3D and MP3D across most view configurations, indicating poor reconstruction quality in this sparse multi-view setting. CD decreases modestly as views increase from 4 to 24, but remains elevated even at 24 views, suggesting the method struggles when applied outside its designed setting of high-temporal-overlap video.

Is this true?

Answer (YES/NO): NO